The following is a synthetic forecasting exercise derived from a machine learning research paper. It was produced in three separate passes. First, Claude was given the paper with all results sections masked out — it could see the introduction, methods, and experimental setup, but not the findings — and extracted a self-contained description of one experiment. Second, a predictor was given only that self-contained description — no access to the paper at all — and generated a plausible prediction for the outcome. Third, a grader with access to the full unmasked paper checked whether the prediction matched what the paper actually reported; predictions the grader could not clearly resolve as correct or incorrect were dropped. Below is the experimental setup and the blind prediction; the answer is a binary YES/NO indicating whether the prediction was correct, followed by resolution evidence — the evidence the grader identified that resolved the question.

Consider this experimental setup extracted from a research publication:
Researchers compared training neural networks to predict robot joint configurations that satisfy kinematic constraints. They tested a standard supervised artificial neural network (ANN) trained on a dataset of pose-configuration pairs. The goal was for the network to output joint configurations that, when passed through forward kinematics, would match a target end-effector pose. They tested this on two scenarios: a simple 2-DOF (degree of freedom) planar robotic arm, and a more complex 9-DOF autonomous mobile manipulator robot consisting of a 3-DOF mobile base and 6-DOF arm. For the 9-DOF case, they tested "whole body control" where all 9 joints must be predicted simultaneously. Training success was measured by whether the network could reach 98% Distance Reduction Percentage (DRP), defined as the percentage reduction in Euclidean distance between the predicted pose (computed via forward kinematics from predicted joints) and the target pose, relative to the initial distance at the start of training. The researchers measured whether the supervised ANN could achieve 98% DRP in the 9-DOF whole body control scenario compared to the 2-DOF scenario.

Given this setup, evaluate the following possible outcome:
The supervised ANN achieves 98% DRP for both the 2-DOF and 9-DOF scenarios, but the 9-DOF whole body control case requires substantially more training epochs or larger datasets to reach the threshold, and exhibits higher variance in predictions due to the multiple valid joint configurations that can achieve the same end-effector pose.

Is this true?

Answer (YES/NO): NO